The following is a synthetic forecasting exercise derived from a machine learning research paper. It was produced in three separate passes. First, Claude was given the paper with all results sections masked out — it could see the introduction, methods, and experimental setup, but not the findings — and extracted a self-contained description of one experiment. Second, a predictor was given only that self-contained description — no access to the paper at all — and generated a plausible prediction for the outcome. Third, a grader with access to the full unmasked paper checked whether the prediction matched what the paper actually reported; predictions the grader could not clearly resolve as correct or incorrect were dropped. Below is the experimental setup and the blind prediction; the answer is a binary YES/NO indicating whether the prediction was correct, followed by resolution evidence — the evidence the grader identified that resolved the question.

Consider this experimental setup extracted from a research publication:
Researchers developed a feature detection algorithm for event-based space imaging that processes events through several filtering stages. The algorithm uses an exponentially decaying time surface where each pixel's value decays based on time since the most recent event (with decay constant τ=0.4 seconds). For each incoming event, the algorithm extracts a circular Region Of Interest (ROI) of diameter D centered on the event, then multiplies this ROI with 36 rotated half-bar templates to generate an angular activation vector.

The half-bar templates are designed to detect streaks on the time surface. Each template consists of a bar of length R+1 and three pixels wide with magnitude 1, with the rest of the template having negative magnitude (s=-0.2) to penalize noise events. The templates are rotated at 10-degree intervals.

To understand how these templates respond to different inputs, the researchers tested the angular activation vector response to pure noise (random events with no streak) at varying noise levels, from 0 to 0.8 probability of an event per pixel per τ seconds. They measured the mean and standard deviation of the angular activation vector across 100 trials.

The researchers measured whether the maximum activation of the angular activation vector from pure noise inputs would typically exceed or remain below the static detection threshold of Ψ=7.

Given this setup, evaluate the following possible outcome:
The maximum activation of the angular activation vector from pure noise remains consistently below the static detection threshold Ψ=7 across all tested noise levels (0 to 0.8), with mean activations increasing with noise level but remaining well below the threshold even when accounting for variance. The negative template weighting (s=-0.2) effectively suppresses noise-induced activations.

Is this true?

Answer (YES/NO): NO